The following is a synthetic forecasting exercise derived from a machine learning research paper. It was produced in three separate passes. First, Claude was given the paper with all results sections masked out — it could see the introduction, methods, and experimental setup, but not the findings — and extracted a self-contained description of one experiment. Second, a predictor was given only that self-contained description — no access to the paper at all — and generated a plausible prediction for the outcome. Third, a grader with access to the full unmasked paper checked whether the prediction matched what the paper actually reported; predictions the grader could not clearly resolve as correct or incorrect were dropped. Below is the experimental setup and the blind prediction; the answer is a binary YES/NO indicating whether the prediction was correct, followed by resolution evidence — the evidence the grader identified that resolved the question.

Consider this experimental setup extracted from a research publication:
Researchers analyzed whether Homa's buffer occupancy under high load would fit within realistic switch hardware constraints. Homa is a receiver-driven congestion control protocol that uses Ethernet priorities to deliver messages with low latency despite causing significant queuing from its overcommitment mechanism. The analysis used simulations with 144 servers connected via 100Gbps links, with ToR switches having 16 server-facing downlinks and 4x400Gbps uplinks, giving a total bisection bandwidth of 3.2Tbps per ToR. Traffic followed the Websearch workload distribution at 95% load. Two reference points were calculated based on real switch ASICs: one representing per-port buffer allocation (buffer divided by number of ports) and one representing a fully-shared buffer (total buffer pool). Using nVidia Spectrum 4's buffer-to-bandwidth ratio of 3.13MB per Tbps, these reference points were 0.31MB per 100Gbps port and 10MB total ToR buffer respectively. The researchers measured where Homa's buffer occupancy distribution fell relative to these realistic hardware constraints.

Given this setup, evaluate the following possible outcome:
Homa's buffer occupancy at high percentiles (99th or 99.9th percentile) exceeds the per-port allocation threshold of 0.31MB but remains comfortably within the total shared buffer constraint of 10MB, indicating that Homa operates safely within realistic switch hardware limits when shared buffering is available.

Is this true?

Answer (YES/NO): NO